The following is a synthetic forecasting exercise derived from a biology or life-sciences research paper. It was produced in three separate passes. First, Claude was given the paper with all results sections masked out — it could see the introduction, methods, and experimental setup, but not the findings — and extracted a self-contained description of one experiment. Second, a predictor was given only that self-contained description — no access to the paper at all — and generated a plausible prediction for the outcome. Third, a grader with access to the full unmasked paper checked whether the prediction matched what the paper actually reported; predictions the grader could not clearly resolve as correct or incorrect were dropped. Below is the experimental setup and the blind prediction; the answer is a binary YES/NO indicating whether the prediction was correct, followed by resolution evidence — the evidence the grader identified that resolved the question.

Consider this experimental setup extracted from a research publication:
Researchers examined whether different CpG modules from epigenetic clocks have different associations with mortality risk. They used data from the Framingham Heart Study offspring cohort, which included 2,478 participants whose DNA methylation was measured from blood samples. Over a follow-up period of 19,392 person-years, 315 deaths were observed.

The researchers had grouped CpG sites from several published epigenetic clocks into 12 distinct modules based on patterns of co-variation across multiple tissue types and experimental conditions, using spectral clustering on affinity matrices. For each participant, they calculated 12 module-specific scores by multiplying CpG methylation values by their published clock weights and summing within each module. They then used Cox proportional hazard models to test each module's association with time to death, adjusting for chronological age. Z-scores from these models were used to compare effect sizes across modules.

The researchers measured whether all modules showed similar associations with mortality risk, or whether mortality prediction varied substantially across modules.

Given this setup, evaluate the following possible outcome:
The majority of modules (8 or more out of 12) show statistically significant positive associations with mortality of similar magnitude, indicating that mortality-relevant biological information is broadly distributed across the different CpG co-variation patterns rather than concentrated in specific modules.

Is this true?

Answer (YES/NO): NO